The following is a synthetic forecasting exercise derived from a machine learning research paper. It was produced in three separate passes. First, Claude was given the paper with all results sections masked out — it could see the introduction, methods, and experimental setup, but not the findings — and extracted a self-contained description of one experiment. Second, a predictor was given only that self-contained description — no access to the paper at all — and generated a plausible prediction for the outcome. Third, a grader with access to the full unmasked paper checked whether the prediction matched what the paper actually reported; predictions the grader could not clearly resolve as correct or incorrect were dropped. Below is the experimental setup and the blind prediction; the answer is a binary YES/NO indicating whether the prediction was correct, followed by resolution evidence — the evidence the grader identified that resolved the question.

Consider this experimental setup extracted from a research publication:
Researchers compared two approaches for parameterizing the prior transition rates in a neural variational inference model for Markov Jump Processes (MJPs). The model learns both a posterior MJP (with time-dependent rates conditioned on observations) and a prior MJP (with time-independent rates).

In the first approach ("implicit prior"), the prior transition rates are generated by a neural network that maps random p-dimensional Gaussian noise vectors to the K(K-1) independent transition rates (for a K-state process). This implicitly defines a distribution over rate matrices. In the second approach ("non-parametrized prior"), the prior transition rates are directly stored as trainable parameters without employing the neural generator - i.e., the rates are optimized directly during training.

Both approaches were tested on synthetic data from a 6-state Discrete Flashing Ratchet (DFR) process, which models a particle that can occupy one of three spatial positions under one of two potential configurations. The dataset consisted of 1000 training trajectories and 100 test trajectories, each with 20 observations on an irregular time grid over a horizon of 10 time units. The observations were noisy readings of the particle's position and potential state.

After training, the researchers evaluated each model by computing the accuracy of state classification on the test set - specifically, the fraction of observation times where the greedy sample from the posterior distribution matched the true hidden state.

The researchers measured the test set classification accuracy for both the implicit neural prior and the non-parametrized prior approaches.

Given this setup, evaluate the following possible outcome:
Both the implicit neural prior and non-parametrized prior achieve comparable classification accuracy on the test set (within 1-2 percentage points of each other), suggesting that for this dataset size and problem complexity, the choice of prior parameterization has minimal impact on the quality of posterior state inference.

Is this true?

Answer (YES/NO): YES